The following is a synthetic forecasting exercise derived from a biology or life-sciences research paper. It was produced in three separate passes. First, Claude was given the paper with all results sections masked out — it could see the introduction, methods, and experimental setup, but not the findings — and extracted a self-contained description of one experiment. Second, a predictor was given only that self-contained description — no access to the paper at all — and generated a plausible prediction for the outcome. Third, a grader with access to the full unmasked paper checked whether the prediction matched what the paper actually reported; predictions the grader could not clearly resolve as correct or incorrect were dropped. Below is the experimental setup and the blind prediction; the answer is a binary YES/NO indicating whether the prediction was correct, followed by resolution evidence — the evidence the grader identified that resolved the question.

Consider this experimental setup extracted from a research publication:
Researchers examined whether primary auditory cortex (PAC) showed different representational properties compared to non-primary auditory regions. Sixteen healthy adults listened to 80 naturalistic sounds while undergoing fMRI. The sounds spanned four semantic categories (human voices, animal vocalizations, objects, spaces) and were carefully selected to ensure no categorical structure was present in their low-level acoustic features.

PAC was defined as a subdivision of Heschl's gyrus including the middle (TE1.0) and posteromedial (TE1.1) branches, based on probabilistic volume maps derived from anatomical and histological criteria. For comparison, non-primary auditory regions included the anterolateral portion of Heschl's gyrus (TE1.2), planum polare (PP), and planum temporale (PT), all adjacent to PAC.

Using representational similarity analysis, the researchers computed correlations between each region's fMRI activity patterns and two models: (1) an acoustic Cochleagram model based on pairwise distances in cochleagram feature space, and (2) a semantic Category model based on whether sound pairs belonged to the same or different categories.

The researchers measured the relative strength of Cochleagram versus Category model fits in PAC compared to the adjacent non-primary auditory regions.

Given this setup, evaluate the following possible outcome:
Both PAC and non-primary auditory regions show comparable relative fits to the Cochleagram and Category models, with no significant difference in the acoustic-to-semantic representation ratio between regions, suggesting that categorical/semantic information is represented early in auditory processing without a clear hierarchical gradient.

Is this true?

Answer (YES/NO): NO